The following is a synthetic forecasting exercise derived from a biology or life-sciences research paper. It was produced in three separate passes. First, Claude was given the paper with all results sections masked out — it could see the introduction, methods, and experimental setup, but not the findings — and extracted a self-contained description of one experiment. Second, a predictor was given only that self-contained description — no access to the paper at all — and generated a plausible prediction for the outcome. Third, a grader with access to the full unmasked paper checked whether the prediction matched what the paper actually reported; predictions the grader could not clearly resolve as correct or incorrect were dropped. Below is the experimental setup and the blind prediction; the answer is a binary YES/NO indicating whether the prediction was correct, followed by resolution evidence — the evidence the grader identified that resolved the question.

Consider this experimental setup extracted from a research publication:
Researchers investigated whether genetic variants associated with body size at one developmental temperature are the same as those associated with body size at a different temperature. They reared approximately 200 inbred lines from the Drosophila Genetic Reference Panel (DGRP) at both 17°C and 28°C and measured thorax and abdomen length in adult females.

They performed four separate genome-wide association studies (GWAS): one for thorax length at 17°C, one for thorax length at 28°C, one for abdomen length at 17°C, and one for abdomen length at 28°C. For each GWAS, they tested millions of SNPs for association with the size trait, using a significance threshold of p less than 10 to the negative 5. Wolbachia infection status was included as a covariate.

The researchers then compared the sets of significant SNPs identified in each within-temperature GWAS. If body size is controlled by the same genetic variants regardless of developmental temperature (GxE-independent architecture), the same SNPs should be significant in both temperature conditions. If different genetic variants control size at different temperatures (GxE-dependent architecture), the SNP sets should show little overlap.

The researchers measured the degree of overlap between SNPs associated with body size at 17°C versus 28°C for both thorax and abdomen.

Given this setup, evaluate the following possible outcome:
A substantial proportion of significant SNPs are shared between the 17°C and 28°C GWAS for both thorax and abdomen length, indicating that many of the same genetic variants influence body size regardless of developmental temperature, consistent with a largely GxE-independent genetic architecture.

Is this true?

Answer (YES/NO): NO